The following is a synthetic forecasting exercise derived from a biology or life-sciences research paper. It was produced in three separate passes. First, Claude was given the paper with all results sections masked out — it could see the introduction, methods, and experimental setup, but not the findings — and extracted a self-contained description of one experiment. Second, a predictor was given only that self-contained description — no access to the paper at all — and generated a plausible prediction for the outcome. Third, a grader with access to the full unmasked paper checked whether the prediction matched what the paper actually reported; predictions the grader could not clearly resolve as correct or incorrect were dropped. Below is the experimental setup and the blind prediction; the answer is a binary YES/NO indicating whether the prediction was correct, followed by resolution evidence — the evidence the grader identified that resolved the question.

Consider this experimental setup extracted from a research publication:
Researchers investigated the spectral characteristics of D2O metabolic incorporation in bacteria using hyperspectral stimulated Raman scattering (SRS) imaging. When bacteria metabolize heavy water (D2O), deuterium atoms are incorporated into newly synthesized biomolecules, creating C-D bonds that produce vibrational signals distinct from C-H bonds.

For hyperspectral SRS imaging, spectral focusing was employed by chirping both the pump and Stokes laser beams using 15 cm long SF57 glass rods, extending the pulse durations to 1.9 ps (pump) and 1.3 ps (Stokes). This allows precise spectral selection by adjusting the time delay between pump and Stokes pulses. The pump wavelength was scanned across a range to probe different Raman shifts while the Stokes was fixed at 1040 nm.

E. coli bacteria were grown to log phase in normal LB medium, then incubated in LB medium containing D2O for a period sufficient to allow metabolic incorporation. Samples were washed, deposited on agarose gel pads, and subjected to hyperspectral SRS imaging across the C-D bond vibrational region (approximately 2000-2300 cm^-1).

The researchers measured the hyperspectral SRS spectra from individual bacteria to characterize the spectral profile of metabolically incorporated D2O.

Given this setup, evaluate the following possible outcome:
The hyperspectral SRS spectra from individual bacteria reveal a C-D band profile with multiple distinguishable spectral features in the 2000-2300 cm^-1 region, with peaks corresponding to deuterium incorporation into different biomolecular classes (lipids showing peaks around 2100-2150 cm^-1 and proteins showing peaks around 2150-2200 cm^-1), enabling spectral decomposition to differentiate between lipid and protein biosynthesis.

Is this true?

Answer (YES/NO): NO